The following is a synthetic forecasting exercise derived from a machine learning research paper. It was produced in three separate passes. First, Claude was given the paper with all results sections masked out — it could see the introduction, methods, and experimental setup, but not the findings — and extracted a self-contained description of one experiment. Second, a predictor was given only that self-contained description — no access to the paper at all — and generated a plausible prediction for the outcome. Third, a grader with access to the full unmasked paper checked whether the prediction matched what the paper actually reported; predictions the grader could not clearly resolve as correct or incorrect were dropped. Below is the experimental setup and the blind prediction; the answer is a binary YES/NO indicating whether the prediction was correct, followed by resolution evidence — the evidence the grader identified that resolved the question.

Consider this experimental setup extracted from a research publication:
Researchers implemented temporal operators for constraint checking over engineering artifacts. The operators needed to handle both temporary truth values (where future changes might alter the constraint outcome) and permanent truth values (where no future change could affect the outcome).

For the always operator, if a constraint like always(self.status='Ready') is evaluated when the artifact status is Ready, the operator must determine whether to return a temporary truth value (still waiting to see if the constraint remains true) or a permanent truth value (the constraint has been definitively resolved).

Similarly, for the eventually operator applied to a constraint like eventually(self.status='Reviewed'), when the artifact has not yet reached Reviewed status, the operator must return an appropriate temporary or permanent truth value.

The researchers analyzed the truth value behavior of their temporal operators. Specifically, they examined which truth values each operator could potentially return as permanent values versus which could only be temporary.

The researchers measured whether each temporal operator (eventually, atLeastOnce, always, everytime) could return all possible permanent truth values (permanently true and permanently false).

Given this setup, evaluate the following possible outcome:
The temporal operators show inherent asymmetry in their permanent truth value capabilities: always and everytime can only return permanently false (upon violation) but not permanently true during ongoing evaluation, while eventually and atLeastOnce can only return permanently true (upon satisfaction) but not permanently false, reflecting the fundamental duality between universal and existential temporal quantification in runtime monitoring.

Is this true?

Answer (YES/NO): YES